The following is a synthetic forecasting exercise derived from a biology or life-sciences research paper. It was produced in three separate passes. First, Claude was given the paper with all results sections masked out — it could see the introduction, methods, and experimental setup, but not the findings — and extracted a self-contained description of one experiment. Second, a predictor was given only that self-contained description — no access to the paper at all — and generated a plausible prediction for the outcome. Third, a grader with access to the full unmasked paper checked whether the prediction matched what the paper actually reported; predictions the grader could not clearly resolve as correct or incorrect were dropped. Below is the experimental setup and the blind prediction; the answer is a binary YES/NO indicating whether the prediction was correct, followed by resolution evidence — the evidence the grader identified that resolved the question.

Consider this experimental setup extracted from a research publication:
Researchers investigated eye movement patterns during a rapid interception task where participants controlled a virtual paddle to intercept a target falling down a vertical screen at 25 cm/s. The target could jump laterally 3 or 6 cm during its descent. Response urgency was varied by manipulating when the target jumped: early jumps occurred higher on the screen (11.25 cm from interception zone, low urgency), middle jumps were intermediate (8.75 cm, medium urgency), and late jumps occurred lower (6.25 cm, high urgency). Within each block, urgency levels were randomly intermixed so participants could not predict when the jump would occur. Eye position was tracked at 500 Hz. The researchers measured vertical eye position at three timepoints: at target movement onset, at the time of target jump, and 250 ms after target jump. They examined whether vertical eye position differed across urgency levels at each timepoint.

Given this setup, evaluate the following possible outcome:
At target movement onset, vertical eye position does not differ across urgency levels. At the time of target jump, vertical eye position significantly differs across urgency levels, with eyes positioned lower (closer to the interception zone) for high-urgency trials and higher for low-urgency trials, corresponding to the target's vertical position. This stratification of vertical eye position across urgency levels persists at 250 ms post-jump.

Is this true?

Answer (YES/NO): YES